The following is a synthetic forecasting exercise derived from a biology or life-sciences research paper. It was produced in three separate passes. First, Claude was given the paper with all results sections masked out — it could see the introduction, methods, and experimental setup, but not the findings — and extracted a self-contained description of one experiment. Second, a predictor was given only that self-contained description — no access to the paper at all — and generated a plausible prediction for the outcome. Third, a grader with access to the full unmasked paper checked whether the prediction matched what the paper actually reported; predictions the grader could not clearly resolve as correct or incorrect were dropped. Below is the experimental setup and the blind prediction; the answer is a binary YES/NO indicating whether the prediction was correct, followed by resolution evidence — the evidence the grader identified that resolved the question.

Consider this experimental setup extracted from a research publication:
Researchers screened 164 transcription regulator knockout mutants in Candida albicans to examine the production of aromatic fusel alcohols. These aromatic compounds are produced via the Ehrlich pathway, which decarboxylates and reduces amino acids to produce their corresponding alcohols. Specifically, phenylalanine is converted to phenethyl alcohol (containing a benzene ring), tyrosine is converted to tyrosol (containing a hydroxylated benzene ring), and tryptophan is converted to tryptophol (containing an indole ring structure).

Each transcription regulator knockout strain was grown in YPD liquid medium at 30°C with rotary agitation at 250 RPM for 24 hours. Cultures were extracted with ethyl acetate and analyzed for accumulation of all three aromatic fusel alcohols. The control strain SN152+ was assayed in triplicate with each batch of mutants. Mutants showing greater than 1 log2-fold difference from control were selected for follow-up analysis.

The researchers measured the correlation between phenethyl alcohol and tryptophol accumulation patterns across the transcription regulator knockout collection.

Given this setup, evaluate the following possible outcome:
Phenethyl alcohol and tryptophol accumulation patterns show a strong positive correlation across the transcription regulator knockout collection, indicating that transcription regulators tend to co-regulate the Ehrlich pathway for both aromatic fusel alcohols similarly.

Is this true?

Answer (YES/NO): YES